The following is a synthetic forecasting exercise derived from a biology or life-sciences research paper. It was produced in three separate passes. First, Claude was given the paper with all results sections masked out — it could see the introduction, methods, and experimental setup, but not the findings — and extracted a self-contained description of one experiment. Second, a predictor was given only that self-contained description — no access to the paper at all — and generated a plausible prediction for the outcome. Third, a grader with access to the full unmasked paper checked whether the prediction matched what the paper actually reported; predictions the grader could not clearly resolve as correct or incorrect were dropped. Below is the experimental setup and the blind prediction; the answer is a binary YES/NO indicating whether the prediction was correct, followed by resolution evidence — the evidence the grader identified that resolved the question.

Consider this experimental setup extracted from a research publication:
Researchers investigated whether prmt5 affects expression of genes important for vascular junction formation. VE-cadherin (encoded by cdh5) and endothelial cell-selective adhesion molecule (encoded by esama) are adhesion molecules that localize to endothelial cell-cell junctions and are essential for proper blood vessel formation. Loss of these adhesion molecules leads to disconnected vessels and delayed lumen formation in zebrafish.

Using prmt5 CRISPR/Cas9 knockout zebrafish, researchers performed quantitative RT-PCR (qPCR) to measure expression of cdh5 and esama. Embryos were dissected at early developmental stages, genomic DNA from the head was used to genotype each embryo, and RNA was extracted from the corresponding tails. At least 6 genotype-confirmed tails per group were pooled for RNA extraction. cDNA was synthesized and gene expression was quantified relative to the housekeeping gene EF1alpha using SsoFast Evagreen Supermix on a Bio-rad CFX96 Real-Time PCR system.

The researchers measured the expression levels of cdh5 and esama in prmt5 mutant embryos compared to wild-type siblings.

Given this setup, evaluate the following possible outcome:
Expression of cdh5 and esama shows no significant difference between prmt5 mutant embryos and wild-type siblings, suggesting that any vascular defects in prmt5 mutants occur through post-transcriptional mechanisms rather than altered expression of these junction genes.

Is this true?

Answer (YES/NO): NO